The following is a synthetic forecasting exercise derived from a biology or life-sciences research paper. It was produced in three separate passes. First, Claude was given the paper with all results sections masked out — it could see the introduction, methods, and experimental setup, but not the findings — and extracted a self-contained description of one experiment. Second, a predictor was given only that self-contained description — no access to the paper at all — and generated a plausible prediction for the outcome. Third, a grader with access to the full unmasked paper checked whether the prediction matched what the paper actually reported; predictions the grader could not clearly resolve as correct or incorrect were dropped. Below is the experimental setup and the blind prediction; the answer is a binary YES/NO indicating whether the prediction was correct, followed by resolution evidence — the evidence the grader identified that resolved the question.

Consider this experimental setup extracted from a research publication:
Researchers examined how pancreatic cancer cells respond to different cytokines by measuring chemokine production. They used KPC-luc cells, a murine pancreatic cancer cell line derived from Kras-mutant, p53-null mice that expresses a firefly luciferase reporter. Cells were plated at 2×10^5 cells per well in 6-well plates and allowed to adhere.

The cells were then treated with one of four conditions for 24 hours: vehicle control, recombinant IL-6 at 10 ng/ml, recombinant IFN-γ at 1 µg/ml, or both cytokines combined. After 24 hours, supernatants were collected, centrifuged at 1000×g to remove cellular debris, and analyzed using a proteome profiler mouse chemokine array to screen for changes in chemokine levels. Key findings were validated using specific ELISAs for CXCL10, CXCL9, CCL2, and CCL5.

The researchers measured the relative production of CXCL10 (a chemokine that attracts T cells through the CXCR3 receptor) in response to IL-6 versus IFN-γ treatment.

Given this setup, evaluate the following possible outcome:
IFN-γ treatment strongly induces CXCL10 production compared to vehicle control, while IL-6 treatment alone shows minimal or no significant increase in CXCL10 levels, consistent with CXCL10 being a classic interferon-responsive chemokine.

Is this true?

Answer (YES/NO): YES